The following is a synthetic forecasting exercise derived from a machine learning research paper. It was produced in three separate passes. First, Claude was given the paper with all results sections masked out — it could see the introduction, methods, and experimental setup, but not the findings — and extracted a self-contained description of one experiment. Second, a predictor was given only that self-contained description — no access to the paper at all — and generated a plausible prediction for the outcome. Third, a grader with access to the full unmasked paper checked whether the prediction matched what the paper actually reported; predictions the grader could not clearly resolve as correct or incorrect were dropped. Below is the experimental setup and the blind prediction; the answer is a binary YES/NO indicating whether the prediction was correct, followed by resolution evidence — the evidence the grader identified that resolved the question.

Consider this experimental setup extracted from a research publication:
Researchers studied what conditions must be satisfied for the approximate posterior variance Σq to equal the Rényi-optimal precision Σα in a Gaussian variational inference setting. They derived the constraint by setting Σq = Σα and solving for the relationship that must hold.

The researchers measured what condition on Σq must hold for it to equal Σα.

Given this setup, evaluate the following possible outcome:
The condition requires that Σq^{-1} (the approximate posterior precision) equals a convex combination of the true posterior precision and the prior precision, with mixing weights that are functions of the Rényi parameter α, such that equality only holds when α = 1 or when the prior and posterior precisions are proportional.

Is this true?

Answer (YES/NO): NO